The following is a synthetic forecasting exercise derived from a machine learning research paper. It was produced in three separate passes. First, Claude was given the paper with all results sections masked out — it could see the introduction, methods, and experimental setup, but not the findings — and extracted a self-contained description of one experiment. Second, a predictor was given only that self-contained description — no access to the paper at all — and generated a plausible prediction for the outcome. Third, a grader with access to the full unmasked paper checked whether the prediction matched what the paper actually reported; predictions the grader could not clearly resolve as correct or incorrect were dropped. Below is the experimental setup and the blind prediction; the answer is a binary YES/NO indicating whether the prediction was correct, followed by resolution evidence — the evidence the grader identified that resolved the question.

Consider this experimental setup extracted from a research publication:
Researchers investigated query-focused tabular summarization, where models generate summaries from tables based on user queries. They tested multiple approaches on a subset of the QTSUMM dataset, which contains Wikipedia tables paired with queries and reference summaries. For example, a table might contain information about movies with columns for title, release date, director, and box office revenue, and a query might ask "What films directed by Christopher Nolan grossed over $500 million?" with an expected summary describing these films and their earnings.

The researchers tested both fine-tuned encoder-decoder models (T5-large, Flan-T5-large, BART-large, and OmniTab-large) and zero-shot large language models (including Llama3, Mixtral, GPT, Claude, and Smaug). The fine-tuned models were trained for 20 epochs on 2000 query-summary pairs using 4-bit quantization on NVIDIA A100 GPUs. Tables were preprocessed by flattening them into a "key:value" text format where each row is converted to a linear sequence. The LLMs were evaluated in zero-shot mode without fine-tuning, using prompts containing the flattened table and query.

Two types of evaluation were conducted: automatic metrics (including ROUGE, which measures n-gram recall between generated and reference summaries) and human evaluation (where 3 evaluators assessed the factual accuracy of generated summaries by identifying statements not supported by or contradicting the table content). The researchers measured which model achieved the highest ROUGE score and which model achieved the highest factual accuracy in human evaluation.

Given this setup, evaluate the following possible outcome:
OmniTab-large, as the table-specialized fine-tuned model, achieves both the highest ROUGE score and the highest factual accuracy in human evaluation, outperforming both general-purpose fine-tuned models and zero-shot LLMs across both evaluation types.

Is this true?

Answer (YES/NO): NO